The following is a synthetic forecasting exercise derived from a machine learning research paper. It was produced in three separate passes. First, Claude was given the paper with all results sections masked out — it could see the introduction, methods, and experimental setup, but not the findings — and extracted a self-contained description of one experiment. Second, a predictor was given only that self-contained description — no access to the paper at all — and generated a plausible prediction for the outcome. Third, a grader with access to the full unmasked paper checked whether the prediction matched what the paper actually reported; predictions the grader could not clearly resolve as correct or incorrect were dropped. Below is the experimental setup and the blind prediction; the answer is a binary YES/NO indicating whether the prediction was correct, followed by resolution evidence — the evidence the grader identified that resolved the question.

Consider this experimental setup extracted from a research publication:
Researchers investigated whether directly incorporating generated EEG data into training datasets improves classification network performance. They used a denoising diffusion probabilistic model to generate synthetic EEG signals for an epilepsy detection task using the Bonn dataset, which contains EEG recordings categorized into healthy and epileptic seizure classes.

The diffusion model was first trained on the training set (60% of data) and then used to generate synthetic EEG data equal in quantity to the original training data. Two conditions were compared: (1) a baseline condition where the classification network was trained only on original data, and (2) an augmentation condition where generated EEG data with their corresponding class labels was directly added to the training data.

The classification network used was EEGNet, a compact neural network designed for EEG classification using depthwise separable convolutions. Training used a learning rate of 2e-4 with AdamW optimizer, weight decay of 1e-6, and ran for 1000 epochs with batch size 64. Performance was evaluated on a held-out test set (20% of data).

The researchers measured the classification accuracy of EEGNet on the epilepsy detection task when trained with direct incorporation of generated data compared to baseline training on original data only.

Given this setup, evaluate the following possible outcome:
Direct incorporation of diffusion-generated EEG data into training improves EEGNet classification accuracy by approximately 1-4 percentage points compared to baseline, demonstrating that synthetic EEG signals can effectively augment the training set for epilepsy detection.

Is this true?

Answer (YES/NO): NO